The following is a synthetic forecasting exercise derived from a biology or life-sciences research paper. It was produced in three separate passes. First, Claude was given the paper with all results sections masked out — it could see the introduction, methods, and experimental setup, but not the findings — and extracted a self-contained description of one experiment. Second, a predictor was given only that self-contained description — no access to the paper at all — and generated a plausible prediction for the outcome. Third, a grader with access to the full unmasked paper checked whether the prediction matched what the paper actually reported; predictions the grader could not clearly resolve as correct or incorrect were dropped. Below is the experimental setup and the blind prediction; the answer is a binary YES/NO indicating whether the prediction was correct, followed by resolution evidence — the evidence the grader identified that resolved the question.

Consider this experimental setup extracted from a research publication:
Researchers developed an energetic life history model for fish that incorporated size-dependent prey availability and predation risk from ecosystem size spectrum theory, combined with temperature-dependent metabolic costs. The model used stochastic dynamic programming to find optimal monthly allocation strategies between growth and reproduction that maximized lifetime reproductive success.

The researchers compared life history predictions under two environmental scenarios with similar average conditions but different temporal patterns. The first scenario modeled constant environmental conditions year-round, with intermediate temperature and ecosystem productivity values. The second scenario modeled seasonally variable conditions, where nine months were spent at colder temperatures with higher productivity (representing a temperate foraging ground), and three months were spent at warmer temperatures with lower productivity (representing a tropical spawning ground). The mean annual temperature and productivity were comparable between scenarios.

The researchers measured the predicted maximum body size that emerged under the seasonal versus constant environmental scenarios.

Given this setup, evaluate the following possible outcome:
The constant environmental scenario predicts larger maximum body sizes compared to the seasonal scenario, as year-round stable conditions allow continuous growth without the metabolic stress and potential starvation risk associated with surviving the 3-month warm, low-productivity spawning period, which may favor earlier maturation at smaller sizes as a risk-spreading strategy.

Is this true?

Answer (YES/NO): NO